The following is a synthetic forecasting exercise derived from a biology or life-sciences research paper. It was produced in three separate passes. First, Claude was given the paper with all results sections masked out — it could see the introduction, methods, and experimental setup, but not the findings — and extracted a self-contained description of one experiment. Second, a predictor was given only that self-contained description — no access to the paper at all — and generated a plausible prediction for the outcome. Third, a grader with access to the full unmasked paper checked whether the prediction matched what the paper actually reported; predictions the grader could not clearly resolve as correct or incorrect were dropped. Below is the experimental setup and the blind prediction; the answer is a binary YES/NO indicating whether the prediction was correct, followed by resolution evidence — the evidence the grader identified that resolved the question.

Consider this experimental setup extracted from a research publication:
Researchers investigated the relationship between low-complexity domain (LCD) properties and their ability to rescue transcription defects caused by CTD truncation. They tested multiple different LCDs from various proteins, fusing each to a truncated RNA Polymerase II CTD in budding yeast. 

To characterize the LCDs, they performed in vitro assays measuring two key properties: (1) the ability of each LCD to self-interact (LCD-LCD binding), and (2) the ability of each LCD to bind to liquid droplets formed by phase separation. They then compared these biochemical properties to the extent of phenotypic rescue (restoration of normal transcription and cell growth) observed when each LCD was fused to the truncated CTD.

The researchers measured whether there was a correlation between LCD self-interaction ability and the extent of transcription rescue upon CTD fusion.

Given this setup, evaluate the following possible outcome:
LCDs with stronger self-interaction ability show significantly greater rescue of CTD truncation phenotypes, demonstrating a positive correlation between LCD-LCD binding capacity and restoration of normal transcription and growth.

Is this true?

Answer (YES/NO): YES